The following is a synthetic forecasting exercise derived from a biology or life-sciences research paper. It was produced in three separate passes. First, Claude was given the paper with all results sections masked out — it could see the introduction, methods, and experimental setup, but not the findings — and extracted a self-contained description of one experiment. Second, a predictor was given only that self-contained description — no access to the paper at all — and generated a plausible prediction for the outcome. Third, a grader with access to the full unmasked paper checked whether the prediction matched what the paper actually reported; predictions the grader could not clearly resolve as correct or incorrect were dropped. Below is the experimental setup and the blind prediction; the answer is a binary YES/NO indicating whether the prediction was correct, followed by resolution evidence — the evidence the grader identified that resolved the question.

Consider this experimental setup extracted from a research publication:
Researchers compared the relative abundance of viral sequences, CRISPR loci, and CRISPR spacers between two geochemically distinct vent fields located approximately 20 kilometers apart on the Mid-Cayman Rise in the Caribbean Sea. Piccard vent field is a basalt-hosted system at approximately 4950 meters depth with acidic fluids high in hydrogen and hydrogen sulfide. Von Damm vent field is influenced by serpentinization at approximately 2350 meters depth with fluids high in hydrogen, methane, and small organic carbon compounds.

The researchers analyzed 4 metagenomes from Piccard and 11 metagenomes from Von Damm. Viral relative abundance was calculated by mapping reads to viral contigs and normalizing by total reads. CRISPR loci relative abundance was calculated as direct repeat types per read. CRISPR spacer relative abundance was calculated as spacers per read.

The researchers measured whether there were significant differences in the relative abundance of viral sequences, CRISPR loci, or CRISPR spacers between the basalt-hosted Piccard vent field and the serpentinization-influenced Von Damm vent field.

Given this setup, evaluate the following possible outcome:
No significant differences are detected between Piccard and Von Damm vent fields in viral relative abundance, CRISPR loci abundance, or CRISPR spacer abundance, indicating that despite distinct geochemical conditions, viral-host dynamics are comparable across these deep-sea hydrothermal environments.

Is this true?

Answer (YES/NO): YES